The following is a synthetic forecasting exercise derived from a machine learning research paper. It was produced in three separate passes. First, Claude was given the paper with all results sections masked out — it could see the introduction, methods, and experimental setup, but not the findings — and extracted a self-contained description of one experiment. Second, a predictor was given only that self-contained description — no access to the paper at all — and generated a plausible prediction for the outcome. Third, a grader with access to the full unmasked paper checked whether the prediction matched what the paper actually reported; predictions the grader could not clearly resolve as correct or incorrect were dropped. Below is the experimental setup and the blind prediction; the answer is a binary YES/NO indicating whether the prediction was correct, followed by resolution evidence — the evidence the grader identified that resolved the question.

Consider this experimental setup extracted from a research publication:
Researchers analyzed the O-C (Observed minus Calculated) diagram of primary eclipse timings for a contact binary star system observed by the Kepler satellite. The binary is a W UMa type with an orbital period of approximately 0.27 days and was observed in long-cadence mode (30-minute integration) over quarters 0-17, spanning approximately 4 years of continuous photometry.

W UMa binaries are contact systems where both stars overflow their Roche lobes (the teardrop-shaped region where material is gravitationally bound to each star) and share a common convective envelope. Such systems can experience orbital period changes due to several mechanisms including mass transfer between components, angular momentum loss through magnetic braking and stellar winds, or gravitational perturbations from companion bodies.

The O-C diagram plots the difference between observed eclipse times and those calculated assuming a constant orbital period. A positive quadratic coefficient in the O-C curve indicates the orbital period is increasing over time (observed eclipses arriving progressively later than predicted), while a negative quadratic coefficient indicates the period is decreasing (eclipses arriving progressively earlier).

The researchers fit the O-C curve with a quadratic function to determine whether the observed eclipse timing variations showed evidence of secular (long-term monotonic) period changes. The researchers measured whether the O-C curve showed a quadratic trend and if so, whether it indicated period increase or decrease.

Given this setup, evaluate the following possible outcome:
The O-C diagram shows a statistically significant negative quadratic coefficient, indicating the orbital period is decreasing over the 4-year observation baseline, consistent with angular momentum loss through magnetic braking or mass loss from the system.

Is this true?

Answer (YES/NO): NO